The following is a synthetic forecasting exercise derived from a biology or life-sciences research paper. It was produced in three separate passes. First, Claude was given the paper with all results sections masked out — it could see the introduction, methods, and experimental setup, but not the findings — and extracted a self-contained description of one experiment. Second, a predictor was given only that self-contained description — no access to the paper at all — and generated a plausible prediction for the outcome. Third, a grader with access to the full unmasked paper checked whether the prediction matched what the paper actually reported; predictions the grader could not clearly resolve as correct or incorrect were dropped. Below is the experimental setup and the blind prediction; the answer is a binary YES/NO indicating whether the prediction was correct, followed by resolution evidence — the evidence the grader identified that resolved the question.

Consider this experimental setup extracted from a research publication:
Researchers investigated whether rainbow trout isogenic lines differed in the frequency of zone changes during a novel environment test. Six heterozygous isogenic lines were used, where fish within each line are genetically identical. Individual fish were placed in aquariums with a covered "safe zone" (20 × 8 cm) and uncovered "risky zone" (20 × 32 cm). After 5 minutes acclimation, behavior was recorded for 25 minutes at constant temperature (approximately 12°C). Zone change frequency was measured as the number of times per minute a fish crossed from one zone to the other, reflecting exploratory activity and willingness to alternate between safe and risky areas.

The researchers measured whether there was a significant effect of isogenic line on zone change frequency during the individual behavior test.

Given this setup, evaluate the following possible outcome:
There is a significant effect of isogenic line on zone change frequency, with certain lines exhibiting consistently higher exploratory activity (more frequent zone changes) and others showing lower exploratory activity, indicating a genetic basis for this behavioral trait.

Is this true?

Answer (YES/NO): YES